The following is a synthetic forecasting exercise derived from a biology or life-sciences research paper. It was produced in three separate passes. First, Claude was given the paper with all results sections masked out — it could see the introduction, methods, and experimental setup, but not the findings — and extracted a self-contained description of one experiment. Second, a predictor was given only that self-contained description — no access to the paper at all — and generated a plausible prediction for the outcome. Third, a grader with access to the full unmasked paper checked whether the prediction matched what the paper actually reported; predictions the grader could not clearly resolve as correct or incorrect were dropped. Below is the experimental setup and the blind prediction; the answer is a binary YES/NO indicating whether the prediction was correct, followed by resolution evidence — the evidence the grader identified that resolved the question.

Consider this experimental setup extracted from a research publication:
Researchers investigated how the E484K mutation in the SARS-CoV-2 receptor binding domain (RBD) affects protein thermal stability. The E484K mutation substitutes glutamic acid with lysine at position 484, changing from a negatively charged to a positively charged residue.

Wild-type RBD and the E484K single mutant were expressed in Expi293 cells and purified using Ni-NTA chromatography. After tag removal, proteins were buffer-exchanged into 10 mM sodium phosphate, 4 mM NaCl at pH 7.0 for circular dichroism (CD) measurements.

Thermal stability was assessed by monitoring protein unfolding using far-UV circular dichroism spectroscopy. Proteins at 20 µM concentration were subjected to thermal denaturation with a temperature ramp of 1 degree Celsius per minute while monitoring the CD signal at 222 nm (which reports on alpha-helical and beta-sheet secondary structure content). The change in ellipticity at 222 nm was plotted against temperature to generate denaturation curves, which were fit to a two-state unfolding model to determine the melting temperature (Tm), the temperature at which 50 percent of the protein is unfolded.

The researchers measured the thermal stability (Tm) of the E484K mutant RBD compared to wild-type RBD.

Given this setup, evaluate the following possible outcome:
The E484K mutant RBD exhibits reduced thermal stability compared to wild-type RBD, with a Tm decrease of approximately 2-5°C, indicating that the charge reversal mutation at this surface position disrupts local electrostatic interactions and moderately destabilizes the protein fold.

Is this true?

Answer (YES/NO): YES